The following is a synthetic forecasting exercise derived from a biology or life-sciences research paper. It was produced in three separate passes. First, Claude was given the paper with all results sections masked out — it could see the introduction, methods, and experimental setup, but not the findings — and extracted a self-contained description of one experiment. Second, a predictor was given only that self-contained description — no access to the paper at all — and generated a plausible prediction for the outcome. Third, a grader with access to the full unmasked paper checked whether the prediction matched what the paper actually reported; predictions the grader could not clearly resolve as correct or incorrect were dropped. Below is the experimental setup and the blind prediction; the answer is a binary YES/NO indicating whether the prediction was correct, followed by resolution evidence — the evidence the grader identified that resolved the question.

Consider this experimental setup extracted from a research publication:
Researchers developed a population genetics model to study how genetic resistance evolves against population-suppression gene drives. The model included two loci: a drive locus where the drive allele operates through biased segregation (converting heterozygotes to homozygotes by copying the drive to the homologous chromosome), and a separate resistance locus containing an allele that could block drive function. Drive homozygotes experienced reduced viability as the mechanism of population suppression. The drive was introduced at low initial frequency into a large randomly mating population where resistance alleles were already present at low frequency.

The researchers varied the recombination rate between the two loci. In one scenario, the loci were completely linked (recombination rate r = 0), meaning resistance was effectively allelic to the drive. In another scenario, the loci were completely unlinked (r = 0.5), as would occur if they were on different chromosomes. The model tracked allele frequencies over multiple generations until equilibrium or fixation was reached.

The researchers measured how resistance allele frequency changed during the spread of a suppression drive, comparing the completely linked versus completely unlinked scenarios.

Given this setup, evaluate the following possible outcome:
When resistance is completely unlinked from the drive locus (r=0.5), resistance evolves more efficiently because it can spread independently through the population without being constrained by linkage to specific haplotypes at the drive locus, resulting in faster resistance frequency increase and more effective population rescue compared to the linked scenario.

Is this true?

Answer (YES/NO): NO